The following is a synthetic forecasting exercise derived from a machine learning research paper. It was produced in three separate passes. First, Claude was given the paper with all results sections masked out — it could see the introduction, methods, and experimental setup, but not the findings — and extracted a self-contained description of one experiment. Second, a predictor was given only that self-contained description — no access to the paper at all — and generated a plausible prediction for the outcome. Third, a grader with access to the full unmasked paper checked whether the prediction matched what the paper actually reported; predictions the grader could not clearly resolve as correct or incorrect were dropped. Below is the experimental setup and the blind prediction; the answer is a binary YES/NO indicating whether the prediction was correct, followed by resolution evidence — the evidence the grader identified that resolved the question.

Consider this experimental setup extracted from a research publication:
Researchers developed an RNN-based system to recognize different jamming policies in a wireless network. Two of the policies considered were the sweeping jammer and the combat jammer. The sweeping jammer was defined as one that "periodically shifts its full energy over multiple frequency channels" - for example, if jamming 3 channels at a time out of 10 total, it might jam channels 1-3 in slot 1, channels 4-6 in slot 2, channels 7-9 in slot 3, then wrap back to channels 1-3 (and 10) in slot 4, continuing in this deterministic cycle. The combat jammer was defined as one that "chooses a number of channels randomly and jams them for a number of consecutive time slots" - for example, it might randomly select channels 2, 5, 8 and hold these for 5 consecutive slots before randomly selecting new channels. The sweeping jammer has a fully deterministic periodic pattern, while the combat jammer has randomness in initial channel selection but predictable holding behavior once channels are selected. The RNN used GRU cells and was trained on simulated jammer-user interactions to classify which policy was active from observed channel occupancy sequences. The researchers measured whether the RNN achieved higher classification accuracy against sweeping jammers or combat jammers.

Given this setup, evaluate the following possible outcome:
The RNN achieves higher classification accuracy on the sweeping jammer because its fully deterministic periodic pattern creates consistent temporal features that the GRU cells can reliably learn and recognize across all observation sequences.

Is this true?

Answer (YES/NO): NO